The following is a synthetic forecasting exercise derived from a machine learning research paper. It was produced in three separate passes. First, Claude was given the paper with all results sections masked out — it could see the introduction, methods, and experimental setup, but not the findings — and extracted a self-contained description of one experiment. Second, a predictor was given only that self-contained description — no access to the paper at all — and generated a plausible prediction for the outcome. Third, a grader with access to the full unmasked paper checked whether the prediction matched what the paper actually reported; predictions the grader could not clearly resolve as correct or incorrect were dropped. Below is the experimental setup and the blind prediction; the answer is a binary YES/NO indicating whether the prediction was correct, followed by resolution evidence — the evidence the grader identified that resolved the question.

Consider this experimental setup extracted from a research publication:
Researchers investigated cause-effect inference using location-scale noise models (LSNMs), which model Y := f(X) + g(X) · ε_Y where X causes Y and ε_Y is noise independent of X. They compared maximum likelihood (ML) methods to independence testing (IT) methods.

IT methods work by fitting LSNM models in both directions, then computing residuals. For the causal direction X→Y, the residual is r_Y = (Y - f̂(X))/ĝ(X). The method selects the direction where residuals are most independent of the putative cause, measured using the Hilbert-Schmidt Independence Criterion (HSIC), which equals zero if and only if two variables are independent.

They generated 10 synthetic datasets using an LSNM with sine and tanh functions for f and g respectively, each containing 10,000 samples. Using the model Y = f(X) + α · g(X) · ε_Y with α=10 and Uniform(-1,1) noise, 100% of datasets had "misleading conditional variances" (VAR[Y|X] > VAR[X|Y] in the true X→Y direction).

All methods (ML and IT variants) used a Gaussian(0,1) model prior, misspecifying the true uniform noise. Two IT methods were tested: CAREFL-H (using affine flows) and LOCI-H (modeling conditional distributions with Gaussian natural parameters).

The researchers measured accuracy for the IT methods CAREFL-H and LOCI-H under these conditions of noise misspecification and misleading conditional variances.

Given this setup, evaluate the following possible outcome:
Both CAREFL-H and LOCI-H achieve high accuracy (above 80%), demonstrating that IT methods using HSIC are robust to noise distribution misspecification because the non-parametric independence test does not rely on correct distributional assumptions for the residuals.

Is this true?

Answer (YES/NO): YES